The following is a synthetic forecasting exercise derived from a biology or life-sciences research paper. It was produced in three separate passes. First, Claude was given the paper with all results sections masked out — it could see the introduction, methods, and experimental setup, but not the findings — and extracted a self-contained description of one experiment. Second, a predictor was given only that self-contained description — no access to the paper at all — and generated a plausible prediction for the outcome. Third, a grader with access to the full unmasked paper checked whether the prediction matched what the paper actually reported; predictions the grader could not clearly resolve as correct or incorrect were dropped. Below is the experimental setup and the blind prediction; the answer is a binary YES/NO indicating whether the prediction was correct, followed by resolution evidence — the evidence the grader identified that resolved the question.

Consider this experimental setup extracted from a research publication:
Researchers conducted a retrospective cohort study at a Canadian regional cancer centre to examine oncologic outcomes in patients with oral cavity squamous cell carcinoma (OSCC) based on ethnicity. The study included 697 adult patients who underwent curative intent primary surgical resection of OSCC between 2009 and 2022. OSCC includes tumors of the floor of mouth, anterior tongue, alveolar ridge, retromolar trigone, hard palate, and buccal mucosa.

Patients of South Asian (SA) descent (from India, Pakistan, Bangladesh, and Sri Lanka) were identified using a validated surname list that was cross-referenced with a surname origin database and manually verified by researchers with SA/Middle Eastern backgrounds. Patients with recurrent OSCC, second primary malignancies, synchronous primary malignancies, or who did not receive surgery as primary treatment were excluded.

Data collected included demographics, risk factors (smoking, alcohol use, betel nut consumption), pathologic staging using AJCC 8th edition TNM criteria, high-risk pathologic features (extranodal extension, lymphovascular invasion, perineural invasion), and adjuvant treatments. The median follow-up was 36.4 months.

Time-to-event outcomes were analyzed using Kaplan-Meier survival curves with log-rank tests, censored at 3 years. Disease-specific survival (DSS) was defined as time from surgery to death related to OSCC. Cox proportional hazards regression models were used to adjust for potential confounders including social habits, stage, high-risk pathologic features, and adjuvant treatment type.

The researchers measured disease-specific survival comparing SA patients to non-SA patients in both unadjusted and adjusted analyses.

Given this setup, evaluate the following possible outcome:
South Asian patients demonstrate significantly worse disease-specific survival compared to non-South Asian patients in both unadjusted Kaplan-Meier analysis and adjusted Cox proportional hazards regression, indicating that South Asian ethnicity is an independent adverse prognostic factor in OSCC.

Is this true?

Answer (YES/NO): YES